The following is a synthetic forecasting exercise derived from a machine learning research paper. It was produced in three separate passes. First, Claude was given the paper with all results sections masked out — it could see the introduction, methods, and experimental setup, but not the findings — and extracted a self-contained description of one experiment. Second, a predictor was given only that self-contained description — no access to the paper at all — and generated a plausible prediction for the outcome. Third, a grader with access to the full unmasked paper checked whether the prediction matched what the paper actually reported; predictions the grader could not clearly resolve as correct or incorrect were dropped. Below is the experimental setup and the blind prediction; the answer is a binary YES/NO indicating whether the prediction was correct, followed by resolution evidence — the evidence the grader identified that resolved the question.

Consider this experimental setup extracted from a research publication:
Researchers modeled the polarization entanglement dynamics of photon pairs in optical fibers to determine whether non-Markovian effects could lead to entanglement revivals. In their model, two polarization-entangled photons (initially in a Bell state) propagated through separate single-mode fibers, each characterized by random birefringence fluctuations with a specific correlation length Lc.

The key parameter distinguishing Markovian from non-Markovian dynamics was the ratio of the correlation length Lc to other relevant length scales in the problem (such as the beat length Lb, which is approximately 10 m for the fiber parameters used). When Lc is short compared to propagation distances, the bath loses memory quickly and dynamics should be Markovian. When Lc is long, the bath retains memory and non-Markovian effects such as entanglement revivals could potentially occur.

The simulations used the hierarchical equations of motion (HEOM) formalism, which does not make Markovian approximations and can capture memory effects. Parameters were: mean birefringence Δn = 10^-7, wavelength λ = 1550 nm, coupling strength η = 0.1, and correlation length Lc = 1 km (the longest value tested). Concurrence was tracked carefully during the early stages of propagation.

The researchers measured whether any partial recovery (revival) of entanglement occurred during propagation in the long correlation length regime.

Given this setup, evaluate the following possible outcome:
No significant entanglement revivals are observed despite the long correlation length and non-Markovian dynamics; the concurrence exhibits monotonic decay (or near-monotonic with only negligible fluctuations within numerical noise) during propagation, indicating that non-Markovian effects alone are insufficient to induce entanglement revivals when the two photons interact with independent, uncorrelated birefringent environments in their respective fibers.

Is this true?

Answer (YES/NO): NO